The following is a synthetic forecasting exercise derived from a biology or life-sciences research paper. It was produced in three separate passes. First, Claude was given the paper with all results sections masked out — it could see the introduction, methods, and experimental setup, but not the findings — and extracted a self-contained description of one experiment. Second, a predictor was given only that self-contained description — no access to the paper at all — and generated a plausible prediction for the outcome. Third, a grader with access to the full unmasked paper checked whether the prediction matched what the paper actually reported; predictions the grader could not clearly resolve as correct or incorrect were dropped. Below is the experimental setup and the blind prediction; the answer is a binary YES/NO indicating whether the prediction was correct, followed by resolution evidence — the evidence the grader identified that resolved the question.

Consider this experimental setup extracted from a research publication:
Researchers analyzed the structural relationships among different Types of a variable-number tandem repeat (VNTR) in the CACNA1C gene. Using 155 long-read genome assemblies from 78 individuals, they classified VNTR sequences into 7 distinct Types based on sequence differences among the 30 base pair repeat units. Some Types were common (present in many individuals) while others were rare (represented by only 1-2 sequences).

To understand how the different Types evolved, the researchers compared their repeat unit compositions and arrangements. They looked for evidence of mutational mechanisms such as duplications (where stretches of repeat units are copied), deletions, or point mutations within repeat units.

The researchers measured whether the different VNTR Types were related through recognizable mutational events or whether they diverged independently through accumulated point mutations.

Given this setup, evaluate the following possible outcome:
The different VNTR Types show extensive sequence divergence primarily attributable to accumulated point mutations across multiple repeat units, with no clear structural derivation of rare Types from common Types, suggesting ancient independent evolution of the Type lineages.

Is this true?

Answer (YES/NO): NO